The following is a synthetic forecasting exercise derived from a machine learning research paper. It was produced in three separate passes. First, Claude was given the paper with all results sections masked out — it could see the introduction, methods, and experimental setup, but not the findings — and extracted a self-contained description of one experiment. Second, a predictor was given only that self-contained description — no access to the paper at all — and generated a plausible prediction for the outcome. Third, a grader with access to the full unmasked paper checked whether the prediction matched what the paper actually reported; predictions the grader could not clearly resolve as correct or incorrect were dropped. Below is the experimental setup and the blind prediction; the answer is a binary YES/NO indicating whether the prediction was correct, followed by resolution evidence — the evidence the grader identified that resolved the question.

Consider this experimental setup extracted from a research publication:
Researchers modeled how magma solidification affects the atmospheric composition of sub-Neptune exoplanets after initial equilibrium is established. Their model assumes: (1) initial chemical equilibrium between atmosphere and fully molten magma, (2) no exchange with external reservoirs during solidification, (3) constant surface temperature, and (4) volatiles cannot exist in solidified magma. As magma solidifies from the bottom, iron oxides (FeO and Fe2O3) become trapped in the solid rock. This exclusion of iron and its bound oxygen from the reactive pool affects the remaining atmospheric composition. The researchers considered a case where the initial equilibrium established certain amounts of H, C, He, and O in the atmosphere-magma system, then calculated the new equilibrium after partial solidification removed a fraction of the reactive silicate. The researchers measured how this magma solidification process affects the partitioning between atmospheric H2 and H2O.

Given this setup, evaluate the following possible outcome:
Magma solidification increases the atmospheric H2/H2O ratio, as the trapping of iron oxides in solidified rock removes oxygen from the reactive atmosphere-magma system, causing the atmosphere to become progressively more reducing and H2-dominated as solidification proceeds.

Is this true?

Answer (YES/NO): NO